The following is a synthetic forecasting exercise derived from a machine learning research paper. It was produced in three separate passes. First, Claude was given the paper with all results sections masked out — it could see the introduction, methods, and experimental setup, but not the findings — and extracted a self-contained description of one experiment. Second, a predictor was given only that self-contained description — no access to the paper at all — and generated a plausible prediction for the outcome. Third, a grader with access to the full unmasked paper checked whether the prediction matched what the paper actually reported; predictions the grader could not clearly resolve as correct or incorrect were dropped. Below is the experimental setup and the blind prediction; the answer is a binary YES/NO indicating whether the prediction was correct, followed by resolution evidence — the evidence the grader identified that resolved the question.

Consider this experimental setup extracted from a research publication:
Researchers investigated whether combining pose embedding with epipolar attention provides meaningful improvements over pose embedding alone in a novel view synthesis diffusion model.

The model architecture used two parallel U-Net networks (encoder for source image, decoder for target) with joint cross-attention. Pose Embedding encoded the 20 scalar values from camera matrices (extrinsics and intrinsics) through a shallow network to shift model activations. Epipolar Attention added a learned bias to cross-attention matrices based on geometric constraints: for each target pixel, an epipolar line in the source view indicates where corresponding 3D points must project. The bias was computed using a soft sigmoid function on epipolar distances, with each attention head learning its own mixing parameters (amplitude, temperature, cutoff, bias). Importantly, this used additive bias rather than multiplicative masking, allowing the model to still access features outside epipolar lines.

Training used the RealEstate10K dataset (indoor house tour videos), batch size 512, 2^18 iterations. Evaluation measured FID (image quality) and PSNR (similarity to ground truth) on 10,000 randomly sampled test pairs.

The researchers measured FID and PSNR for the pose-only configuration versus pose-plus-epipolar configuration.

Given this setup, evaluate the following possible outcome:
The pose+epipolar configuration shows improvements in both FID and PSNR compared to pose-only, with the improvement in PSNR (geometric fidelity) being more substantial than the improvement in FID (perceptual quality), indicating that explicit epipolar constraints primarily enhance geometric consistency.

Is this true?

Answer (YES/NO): NO